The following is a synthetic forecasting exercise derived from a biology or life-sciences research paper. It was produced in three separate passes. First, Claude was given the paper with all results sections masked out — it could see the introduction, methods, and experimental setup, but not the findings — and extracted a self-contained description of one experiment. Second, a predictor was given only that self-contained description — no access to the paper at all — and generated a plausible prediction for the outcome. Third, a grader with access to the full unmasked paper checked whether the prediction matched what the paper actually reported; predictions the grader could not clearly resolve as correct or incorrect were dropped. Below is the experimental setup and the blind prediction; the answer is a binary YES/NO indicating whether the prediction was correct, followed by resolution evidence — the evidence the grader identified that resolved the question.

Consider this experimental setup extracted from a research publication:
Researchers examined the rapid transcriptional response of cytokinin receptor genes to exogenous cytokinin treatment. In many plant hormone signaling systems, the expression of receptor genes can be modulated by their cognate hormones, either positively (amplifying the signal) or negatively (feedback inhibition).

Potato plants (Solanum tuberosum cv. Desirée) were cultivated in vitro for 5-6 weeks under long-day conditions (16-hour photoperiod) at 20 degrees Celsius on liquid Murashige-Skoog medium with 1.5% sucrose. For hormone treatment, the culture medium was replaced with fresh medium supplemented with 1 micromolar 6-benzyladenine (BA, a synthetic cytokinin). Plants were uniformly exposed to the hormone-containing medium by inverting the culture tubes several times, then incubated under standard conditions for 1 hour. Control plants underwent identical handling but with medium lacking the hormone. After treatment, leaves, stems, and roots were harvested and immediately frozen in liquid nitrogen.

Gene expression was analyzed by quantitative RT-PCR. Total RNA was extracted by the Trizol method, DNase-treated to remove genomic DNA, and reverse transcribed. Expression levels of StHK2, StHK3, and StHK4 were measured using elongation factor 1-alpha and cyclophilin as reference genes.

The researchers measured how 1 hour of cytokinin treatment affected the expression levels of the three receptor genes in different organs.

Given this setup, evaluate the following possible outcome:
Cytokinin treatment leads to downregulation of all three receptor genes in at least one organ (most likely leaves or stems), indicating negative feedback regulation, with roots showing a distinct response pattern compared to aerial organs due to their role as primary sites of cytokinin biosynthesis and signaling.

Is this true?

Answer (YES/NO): NO